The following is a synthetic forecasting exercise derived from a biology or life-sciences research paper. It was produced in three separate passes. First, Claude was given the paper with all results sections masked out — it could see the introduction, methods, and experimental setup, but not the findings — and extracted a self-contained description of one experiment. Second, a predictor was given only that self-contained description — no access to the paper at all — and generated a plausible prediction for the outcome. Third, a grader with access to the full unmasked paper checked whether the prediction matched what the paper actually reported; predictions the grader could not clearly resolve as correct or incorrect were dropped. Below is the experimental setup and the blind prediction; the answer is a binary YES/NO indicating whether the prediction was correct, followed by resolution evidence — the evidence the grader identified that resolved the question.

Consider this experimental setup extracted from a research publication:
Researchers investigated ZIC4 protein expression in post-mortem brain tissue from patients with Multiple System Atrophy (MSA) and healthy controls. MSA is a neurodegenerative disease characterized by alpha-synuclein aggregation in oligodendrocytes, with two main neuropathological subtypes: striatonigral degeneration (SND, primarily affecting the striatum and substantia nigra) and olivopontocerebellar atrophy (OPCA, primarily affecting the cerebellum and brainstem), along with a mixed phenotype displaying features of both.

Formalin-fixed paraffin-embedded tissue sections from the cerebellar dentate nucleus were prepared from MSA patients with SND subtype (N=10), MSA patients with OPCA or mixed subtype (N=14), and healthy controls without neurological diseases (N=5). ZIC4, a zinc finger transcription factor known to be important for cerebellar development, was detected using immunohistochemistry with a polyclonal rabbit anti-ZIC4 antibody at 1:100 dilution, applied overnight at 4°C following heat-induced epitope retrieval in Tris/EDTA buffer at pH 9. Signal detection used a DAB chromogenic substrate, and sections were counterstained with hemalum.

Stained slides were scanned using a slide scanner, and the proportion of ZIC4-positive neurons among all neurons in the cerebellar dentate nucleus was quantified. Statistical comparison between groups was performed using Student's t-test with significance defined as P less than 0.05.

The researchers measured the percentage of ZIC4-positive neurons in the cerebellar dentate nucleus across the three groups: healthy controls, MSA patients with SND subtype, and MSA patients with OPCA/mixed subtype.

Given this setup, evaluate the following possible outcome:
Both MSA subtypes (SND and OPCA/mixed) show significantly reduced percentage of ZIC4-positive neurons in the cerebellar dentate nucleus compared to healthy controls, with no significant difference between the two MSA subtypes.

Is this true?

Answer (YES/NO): NO